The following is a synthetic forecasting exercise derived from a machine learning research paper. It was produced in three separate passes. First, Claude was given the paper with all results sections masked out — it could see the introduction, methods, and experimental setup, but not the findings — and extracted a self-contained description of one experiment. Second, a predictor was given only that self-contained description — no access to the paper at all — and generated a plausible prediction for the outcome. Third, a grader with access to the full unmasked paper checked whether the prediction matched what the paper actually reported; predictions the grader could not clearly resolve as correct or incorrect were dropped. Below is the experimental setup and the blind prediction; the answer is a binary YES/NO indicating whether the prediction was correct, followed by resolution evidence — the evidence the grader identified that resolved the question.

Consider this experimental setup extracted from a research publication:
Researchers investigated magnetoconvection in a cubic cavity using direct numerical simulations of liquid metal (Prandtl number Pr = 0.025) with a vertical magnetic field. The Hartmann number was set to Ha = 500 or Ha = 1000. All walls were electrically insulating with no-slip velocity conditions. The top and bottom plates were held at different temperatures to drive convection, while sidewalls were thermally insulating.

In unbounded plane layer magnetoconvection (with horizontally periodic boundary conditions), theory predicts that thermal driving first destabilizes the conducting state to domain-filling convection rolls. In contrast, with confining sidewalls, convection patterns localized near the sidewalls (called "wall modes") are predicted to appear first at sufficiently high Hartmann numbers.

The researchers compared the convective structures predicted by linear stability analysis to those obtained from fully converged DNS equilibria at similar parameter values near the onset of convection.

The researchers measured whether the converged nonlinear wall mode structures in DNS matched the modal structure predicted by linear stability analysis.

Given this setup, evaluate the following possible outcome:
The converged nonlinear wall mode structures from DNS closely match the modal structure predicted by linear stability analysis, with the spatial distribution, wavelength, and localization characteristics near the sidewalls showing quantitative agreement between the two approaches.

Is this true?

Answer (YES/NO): NO